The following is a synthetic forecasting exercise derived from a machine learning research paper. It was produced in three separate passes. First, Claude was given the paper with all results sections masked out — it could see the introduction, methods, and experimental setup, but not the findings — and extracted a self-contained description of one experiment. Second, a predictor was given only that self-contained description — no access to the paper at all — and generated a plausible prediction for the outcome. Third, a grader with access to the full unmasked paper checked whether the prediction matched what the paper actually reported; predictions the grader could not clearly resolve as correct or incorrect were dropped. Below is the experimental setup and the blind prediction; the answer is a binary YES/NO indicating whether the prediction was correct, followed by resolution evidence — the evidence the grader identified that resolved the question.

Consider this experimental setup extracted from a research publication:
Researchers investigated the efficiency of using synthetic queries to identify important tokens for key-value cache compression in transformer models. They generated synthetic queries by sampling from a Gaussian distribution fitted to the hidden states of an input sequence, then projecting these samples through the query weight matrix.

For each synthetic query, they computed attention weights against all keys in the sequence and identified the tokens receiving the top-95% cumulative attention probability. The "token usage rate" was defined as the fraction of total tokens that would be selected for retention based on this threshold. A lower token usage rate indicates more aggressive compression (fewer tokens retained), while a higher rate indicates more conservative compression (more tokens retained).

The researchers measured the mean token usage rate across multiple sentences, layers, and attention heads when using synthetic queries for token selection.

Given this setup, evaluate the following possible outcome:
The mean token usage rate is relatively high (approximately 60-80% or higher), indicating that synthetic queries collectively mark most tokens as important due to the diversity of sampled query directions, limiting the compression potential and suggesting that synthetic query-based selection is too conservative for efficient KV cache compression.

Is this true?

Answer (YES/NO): NO